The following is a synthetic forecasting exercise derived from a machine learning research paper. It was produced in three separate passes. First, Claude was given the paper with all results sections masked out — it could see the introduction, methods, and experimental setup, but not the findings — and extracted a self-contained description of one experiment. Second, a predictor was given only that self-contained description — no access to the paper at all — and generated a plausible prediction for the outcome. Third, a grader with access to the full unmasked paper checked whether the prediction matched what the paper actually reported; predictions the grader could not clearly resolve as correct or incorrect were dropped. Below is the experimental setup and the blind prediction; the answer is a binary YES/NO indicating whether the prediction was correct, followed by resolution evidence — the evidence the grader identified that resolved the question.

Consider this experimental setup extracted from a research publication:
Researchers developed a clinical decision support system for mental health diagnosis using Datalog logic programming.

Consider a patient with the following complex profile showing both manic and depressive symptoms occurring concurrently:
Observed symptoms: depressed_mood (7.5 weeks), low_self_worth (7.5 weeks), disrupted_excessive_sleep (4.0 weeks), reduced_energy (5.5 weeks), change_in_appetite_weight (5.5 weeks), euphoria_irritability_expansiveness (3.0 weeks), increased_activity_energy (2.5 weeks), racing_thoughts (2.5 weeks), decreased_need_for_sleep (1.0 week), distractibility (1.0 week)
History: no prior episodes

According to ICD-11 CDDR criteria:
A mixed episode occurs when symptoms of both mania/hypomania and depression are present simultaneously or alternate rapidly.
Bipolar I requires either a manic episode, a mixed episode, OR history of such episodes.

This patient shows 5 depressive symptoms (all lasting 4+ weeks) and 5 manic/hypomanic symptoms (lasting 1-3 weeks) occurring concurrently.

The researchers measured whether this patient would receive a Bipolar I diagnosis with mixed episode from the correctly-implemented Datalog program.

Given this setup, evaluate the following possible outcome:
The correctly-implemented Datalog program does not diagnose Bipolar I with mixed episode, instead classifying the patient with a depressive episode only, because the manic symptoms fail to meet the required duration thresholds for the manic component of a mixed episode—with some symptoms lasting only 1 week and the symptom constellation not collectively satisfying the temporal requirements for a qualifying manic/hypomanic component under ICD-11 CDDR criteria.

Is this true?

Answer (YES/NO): NO